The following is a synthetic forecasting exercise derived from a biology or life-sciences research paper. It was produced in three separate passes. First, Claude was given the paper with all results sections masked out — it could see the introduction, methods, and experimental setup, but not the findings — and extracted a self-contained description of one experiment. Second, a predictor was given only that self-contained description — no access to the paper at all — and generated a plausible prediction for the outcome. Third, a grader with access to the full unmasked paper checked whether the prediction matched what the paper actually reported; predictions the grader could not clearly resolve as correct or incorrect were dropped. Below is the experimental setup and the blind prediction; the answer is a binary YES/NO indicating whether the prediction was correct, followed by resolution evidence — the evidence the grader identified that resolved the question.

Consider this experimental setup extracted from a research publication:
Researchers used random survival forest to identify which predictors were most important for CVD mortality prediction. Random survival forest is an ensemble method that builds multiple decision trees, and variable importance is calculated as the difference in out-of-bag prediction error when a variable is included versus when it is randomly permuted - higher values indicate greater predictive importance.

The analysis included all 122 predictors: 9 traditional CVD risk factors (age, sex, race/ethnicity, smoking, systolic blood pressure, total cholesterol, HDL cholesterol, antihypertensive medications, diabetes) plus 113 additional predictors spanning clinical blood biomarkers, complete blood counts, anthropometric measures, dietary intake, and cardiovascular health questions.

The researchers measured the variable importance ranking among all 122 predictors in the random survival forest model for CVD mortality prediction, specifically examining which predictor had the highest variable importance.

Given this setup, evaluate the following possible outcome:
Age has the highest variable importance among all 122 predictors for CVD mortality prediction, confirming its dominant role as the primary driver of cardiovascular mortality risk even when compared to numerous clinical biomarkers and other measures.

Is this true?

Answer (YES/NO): YES